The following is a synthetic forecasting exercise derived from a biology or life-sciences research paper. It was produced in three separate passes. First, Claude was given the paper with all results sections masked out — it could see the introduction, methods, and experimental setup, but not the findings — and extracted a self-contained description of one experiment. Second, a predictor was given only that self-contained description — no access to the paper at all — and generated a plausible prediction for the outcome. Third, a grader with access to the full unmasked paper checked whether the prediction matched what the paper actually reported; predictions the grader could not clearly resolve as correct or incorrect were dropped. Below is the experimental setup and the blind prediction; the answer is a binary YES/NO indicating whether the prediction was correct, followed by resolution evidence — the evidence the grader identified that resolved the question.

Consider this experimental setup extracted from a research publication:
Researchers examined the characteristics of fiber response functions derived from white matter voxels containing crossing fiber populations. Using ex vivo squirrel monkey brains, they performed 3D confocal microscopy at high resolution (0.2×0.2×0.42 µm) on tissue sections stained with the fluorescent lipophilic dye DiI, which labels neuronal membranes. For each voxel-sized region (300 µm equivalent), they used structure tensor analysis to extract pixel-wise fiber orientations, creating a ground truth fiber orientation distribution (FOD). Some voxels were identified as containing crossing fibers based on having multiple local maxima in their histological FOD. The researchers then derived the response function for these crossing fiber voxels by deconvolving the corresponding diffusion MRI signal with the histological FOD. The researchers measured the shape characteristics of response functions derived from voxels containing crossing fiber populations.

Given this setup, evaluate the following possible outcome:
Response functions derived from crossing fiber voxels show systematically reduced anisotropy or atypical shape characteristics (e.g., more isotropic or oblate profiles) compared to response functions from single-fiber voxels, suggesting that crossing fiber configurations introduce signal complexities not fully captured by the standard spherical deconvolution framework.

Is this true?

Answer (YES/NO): YES